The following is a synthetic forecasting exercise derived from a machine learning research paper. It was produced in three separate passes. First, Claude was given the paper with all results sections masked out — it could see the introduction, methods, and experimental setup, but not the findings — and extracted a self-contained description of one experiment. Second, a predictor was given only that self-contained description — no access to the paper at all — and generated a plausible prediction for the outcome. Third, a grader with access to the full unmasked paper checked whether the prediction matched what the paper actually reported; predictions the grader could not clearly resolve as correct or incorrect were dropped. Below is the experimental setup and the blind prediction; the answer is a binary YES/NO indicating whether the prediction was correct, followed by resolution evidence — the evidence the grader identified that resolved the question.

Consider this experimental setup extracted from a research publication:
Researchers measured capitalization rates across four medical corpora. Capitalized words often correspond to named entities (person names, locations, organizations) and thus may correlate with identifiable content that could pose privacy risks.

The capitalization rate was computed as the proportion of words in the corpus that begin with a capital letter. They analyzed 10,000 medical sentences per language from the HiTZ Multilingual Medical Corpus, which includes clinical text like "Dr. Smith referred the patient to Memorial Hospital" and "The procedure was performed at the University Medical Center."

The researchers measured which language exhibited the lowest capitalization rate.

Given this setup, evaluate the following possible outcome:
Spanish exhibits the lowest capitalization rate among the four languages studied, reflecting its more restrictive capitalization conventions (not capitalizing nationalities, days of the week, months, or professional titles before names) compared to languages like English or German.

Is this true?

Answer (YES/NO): NO